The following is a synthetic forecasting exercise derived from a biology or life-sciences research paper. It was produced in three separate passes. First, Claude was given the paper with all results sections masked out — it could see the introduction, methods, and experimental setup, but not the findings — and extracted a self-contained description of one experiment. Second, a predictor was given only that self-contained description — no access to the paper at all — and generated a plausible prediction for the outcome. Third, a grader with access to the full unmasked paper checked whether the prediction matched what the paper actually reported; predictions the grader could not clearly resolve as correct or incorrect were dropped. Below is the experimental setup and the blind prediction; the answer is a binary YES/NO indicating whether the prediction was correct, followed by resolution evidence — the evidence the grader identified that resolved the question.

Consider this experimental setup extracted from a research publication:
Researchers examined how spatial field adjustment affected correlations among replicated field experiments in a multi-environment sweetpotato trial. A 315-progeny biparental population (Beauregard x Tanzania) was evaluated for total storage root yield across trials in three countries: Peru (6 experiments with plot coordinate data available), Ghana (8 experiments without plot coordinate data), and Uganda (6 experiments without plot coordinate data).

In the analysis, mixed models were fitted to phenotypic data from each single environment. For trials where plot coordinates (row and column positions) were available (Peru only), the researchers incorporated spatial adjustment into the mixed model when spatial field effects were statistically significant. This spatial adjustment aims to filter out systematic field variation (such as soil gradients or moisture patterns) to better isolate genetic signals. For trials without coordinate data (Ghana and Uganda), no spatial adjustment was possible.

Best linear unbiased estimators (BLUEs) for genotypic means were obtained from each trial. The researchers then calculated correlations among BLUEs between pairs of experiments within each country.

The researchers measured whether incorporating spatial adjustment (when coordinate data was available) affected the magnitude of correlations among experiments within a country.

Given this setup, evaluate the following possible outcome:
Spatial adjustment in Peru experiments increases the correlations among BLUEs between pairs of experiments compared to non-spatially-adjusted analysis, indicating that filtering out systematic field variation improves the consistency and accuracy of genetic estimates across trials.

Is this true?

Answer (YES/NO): YES